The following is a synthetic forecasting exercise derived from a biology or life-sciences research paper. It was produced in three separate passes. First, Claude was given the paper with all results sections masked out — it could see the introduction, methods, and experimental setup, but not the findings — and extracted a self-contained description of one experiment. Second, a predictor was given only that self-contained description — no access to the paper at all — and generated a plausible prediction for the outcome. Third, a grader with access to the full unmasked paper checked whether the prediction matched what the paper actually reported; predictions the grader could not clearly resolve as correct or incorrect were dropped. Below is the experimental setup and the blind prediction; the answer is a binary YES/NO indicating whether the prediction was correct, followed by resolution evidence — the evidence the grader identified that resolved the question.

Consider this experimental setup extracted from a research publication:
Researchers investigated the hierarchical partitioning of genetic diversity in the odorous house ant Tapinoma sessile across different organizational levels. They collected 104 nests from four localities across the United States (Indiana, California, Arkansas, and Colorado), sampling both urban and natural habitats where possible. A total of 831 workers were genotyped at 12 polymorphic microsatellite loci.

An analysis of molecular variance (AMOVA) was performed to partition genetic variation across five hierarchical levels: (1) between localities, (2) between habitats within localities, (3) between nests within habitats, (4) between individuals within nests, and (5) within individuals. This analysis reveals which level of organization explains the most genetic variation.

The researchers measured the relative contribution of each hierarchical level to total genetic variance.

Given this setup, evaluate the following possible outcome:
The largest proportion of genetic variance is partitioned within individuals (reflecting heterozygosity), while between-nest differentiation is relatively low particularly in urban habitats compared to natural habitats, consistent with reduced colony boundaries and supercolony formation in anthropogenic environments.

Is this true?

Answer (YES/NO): NO